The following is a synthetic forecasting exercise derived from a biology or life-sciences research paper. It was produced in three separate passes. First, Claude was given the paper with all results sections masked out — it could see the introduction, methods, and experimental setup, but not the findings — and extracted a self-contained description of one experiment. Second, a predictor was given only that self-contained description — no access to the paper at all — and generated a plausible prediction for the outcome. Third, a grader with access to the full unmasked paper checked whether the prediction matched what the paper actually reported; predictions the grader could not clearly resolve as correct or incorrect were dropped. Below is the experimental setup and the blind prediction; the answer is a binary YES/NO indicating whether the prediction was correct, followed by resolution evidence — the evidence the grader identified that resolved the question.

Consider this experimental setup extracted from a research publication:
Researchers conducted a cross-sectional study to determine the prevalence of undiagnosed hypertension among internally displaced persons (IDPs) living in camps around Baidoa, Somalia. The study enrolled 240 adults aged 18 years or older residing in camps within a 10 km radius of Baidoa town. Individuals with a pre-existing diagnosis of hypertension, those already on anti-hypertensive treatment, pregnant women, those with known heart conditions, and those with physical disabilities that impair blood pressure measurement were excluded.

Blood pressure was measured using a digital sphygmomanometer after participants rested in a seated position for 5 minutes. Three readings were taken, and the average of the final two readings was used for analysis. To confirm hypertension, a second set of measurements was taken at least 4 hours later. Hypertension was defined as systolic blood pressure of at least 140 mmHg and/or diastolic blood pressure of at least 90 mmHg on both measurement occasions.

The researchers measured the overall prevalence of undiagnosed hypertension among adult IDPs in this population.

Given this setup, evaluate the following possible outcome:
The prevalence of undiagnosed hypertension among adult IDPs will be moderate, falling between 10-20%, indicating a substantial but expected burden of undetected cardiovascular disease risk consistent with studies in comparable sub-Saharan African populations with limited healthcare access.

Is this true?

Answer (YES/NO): YES